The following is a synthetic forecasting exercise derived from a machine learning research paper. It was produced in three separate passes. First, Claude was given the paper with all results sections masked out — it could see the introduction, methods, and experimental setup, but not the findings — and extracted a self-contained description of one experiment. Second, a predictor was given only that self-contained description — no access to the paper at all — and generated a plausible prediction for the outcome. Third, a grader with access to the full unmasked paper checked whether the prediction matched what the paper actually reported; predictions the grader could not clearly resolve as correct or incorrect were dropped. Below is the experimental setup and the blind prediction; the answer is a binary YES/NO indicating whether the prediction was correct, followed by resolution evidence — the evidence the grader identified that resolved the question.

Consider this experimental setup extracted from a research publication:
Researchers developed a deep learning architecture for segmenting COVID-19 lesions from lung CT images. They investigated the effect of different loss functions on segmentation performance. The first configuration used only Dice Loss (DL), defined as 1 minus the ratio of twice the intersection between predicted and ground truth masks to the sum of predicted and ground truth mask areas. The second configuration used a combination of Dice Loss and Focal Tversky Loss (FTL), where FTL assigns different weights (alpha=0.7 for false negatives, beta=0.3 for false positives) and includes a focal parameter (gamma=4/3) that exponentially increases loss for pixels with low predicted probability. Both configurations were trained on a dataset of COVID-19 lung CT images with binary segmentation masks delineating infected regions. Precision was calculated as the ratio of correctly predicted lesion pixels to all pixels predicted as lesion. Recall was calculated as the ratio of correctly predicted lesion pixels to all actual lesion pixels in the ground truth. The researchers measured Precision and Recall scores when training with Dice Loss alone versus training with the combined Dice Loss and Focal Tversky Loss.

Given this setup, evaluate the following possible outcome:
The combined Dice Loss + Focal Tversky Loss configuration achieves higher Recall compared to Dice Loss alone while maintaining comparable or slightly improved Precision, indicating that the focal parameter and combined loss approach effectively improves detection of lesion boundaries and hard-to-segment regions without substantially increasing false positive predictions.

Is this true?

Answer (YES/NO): NO